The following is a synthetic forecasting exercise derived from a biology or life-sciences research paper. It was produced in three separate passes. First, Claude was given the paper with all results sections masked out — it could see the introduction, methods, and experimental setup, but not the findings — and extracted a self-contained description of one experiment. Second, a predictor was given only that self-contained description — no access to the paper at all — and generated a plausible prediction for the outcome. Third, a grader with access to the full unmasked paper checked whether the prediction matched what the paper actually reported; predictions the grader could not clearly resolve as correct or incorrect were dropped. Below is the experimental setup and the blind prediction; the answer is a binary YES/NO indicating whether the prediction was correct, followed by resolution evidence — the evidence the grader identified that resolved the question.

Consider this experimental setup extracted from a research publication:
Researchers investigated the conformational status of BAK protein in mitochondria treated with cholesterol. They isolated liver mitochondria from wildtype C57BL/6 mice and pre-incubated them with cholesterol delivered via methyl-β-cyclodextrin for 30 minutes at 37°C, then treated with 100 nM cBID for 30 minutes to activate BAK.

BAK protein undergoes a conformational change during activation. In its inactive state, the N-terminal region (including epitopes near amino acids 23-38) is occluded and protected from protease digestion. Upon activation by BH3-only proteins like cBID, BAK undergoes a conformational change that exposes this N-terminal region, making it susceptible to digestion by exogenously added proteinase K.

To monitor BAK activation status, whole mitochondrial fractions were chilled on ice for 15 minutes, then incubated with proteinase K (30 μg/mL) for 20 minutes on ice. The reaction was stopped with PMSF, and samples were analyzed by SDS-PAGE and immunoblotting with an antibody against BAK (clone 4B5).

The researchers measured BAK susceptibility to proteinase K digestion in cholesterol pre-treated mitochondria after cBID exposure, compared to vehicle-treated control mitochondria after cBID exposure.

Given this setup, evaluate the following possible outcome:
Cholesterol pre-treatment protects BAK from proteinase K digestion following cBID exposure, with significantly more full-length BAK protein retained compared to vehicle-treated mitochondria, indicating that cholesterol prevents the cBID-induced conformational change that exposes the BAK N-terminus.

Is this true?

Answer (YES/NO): NO